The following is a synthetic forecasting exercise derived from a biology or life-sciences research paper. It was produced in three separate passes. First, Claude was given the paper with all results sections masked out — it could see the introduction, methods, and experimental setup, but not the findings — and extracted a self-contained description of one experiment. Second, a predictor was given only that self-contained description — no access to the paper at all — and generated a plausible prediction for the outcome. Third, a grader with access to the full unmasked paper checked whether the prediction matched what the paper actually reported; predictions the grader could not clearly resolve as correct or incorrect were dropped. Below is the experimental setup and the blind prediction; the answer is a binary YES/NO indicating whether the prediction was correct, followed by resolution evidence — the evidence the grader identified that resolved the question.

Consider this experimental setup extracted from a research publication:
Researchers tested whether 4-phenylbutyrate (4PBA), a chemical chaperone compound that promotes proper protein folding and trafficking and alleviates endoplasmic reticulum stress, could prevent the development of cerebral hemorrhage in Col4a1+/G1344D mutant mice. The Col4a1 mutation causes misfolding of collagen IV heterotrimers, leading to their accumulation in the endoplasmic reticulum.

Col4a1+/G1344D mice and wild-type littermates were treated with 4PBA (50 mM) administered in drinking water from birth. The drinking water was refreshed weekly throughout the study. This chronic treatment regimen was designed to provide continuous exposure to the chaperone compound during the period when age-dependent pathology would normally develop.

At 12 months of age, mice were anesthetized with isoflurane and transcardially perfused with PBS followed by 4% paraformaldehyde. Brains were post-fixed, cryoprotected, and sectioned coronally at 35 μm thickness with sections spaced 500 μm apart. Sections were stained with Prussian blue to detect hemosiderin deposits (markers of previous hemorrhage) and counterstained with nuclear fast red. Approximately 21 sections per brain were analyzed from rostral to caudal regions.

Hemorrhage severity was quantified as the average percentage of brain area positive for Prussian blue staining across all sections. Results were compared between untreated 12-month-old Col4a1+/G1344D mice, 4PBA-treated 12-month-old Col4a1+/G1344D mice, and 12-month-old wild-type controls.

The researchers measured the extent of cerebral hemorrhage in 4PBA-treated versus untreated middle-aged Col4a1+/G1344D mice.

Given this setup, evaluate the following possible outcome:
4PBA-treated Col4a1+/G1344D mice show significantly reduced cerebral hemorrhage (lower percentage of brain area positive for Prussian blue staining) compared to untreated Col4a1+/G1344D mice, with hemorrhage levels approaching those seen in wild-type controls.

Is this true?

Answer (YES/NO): YES